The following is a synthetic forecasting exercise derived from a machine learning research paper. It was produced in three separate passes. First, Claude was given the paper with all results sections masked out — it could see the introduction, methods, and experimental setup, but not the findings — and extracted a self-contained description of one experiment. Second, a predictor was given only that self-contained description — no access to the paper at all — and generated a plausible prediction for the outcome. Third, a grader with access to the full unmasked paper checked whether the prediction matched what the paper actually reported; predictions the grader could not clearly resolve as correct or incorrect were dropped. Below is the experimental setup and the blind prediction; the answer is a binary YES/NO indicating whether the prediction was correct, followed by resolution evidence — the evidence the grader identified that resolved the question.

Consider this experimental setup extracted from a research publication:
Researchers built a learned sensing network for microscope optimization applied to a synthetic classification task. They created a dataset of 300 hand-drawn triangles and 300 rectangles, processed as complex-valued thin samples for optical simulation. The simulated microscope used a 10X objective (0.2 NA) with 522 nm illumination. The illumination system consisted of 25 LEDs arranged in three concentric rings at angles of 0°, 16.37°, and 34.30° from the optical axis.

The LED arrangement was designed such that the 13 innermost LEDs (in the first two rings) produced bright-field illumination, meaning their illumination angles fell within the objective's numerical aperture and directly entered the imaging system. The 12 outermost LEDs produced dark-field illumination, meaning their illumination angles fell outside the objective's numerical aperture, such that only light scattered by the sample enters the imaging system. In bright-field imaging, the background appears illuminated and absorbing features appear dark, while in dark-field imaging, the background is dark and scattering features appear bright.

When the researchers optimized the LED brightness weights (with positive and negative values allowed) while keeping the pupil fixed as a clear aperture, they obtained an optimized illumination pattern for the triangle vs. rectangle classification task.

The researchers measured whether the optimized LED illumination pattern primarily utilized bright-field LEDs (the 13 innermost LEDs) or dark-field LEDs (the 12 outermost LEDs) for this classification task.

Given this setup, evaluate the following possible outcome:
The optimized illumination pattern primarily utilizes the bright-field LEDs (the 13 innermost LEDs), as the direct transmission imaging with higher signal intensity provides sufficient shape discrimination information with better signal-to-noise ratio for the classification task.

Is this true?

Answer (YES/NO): NO